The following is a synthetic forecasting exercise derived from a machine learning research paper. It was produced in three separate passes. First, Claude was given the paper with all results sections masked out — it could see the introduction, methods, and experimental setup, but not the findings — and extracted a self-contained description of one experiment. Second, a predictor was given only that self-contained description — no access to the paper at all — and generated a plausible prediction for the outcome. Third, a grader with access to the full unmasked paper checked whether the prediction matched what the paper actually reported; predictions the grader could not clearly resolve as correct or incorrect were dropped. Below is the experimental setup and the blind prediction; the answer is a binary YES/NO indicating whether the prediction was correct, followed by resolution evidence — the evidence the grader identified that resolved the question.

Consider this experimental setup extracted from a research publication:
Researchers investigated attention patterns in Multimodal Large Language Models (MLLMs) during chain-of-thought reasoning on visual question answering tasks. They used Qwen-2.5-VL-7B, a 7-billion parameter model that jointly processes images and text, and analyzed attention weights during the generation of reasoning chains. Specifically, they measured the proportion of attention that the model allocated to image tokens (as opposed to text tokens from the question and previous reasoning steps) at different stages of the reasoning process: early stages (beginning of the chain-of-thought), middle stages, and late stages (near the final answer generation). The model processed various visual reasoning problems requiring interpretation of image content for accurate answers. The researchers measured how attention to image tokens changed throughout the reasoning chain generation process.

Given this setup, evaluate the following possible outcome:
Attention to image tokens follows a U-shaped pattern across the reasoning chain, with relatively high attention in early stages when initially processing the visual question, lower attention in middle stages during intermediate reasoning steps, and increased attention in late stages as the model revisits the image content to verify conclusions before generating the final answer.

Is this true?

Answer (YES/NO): NO